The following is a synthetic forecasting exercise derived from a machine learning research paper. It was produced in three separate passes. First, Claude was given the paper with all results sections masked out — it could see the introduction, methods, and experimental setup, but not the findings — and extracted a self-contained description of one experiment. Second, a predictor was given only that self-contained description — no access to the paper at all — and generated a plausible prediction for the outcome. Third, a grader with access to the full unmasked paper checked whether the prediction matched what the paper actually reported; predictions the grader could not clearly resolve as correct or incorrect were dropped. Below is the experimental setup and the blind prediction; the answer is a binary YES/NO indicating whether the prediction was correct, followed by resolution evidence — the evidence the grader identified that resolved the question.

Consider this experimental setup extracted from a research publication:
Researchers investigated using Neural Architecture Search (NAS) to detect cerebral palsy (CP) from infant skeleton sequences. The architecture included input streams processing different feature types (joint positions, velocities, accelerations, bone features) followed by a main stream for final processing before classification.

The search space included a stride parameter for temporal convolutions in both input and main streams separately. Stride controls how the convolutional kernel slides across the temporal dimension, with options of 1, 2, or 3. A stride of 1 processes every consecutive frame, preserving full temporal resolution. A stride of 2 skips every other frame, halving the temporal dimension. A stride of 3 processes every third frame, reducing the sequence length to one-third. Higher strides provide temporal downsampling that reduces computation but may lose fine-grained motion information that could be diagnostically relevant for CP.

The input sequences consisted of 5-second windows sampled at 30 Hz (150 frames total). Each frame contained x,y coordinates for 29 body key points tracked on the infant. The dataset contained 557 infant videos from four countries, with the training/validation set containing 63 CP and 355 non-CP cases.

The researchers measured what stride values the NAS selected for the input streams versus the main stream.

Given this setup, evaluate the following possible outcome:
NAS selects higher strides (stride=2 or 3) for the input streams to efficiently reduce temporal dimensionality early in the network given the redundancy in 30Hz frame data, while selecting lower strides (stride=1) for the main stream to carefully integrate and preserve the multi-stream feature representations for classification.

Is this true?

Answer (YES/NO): YES